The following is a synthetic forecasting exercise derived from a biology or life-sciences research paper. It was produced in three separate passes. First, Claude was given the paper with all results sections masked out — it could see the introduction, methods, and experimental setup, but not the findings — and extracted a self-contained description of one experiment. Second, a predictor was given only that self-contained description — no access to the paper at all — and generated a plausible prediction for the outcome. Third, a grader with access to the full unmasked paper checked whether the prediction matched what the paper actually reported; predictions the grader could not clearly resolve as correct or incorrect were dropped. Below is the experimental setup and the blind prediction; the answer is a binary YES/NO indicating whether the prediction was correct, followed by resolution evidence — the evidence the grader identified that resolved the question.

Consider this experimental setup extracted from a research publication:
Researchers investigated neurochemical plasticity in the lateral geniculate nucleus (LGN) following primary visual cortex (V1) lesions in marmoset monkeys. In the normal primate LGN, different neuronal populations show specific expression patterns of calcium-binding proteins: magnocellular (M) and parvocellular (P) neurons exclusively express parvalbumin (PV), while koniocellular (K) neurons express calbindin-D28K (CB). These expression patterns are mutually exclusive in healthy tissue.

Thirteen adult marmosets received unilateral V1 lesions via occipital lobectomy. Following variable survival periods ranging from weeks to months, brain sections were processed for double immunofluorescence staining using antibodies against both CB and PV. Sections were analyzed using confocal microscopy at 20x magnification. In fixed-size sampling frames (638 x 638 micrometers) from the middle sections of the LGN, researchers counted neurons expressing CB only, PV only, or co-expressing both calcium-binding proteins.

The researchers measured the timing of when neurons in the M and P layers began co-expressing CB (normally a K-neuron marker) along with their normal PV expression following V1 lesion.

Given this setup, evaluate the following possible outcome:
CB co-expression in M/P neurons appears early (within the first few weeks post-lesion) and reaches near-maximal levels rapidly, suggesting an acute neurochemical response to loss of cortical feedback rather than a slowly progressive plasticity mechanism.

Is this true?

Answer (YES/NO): NO